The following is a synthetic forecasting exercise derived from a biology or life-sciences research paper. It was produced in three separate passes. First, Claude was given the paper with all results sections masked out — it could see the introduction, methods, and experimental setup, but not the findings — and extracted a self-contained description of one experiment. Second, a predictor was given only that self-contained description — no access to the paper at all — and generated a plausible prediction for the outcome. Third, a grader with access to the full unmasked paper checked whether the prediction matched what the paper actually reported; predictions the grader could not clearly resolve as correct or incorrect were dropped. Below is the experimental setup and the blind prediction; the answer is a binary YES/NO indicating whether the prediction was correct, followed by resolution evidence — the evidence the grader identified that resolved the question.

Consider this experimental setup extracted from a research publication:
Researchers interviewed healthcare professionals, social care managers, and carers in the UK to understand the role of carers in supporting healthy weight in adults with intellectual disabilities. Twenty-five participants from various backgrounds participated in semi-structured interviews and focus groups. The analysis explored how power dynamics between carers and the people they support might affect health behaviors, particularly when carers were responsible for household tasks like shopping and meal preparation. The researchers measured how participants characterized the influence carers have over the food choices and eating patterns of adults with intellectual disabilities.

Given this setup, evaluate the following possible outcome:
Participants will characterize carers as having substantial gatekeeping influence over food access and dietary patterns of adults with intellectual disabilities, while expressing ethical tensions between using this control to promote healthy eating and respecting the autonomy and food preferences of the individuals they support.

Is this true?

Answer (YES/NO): YES